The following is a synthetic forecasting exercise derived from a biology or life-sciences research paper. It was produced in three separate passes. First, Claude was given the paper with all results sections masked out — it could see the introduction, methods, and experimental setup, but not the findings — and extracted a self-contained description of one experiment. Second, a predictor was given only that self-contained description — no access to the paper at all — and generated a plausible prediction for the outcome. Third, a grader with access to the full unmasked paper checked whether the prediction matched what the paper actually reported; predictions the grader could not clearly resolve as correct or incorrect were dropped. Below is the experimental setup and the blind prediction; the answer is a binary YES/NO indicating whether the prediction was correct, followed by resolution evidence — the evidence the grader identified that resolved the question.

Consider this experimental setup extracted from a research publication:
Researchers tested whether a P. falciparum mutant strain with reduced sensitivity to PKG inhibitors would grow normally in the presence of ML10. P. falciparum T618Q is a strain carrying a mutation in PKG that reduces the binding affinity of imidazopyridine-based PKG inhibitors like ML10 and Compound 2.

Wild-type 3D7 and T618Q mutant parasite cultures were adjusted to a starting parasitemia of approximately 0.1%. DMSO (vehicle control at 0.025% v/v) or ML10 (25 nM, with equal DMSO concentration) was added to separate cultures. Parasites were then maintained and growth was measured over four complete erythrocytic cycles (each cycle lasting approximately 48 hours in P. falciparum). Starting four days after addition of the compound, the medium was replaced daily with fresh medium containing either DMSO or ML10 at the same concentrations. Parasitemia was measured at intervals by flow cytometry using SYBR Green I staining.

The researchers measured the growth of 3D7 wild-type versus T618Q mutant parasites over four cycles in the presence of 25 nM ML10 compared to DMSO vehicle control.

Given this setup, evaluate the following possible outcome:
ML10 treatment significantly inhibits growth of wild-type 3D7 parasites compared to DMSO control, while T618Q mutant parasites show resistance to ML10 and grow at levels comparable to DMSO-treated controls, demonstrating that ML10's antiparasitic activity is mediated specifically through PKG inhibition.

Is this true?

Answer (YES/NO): YES